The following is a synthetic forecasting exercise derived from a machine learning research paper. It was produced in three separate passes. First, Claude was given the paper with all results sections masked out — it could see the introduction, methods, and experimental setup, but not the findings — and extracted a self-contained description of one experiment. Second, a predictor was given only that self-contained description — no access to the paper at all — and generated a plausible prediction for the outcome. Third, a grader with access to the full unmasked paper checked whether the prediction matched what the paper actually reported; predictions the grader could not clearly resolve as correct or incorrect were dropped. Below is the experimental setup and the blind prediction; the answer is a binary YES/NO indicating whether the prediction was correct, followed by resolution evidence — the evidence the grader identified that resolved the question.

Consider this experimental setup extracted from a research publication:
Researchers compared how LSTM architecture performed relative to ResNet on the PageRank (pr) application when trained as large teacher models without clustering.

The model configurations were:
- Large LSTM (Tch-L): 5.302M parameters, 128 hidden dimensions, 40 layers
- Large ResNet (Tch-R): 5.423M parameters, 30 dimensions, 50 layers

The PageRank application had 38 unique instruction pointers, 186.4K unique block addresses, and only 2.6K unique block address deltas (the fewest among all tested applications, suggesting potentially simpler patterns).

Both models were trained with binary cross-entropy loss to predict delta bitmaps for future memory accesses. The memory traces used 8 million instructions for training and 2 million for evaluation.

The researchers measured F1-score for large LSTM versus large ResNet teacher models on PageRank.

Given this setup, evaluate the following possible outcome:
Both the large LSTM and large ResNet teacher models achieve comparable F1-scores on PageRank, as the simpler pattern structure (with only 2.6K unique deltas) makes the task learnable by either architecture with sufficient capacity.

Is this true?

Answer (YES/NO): NO